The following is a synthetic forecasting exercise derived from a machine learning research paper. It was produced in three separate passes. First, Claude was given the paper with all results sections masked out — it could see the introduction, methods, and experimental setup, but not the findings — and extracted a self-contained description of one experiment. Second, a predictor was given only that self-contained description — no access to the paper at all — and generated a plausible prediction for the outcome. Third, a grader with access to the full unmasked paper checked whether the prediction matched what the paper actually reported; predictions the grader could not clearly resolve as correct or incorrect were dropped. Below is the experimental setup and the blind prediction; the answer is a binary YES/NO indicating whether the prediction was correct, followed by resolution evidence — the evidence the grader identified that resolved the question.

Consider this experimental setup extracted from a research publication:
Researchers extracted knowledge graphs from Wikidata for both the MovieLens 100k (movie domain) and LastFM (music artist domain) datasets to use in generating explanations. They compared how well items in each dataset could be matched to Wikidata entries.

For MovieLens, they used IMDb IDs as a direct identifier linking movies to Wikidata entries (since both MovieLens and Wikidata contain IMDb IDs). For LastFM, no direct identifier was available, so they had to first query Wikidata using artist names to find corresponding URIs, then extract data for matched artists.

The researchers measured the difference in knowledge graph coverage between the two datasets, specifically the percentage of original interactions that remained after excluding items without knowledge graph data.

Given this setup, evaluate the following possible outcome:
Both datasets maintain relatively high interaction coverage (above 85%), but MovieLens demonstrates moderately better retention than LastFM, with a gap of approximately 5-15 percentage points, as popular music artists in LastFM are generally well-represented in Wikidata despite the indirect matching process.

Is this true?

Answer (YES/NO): YES